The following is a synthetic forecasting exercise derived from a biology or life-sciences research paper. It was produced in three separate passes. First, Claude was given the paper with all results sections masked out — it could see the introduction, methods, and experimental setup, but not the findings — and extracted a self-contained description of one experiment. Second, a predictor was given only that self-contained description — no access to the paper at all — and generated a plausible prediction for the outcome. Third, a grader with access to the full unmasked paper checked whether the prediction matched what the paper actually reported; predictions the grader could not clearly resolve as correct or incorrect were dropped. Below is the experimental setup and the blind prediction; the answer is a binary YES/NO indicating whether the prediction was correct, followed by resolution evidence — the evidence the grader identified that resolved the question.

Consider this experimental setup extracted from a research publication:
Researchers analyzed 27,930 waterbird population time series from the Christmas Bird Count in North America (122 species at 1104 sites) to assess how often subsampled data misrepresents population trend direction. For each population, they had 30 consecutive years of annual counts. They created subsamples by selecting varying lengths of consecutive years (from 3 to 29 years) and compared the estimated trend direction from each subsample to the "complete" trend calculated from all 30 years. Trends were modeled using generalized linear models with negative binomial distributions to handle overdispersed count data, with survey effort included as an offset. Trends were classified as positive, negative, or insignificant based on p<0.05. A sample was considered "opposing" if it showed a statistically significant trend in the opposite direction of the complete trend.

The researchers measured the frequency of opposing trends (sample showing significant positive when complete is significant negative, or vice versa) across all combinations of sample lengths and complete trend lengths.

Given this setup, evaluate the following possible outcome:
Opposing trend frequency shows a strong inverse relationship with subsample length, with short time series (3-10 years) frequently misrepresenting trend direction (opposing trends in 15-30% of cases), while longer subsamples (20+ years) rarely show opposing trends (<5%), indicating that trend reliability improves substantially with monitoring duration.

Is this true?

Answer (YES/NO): NO